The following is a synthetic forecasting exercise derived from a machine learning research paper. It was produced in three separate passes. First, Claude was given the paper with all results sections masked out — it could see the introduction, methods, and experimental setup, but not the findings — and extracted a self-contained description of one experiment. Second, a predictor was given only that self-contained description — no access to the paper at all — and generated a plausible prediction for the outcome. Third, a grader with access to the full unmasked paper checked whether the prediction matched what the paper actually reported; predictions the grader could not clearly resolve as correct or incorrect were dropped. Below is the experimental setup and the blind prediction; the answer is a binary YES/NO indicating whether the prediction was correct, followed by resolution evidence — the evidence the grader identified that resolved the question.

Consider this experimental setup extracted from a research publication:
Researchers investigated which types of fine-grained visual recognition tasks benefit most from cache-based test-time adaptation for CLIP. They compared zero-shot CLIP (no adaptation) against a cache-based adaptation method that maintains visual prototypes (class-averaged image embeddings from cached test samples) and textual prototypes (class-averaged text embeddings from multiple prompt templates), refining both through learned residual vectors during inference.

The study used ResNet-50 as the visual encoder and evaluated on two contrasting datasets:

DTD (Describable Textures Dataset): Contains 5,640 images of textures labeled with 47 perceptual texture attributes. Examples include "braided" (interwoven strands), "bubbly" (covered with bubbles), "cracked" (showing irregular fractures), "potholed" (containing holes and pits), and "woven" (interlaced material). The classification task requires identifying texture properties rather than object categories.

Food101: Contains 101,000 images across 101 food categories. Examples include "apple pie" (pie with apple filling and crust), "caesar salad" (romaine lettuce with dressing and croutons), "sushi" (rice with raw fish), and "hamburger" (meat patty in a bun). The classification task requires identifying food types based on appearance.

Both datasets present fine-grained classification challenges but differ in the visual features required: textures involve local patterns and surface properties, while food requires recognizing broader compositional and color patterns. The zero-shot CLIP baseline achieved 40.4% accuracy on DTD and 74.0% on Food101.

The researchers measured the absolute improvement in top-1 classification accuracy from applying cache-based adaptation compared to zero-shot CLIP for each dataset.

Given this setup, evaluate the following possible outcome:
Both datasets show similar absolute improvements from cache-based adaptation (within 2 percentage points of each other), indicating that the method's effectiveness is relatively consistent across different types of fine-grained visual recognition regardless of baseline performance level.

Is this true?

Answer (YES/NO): NO